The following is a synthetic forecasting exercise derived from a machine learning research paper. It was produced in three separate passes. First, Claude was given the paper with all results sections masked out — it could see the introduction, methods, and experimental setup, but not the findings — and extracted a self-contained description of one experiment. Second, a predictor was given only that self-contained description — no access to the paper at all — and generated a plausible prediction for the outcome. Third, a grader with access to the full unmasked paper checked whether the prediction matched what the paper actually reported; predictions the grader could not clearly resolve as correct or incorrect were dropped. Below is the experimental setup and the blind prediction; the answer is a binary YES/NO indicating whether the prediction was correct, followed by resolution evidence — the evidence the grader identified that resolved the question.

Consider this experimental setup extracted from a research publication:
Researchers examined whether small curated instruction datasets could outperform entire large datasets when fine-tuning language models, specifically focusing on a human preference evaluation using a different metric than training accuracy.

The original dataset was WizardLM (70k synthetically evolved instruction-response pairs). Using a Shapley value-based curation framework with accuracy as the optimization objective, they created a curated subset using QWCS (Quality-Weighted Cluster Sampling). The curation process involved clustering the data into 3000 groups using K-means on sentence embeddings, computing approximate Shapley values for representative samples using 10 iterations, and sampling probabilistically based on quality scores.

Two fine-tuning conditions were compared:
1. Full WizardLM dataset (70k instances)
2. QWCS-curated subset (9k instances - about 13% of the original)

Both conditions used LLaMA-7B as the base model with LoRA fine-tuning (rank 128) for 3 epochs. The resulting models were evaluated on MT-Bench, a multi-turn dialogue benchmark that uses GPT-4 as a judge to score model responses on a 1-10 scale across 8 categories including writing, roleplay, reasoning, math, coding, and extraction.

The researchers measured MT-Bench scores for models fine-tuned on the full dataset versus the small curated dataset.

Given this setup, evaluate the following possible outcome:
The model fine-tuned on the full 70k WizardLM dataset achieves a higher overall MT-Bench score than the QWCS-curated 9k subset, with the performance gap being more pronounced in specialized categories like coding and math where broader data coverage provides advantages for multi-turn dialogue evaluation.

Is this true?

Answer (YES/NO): NO